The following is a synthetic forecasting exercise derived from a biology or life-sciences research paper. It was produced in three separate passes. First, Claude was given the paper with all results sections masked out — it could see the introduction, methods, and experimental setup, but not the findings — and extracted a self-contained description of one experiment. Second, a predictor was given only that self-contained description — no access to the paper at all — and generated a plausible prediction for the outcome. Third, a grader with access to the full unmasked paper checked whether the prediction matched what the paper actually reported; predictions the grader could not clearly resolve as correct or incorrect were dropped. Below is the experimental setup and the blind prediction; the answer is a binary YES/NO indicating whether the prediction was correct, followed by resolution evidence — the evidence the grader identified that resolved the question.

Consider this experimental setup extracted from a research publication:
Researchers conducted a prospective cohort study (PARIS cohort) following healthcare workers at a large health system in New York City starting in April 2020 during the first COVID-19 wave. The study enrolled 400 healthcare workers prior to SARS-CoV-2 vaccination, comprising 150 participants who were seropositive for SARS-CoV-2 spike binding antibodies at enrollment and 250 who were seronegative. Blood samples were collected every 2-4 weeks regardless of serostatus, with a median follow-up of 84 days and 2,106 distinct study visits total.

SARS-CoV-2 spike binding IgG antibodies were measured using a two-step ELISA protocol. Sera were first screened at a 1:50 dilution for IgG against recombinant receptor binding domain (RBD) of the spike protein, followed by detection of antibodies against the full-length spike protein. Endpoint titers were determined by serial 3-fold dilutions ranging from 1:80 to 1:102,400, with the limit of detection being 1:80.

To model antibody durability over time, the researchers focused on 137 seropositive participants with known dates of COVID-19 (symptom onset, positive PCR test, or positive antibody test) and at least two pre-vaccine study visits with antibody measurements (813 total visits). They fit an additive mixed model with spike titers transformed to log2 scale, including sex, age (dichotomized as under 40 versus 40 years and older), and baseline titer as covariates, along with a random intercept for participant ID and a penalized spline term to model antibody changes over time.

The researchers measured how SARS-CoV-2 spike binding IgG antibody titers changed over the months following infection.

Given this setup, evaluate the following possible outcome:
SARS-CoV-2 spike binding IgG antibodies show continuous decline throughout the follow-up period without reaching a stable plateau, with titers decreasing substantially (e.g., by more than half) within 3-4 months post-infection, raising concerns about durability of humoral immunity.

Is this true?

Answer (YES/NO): NO